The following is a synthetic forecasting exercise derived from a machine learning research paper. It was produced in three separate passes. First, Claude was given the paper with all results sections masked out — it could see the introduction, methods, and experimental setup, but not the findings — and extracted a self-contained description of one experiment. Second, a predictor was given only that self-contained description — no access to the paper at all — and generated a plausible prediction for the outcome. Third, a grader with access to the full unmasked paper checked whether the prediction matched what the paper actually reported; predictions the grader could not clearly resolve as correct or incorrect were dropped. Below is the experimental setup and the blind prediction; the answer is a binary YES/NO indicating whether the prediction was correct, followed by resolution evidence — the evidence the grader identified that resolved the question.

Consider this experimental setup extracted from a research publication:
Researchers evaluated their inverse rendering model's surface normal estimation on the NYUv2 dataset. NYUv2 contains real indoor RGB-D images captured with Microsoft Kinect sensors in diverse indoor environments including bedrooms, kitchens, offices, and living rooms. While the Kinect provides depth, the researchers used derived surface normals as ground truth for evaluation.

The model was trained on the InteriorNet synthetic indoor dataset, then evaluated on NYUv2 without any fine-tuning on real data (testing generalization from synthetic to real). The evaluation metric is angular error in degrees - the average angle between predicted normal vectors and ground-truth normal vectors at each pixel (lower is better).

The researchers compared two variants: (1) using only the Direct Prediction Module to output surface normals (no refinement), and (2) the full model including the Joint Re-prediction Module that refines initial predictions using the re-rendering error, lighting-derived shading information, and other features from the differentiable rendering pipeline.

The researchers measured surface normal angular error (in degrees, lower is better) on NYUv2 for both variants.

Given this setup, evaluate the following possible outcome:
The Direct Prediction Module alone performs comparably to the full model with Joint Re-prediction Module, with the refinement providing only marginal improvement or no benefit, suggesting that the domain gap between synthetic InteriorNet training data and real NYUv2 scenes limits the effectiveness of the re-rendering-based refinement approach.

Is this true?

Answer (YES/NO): NO